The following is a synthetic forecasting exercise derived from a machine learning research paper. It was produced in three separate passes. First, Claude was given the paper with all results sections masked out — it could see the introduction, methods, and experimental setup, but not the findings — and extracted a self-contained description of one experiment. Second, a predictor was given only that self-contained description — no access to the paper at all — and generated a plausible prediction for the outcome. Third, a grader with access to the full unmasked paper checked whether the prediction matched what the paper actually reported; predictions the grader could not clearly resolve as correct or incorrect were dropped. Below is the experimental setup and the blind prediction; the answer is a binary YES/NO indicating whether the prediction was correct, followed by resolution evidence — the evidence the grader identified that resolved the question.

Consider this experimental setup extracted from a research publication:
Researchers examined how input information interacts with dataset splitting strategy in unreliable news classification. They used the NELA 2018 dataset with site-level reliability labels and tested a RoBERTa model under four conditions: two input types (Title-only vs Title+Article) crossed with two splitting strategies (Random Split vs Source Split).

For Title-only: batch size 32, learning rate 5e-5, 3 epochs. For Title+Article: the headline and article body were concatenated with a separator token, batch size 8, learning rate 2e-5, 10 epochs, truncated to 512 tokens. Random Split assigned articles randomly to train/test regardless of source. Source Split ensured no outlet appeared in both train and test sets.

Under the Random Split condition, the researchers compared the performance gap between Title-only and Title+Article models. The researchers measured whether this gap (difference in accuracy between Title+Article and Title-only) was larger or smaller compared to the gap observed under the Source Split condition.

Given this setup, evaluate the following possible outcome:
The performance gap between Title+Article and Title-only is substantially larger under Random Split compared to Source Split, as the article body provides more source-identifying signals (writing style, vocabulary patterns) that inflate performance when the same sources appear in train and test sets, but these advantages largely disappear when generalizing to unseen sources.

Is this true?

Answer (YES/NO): YES